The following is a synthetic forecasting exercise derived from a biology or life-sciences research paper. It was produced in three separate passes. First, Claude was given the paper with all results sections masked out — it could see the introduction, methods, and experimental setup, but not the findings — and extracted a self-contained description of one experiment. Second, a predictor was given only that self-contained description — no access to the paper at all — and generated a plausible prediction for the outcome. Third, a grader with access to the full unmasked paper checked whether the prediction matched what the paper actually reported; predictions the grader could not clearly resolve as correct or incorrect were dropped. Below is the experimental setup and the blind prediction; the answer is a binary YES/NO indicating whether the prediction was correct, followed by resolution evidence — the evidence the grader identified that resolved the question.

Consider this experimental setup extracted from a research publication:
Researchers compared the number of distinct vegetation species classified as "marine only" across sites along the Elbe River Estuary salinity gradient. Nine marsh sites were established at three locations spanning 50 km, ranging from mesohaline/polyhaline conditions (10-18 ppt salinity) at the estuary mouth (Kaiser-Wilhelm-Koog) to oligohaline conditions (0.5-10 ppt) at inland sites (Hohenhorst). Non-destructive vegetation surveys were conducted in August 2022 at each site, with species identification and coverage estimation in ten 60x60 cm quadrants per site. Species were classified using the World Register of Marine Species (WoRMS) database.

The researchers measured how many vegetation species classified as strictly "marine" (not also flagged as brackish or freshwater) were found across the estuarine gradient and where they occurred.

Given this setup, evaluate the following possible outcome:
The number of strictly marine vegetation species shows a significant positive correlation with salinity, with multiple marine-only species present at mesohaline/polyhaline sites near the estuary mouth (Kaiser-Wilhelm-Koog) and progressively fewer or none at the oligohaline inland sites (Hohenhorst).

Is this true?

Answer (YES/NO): NO